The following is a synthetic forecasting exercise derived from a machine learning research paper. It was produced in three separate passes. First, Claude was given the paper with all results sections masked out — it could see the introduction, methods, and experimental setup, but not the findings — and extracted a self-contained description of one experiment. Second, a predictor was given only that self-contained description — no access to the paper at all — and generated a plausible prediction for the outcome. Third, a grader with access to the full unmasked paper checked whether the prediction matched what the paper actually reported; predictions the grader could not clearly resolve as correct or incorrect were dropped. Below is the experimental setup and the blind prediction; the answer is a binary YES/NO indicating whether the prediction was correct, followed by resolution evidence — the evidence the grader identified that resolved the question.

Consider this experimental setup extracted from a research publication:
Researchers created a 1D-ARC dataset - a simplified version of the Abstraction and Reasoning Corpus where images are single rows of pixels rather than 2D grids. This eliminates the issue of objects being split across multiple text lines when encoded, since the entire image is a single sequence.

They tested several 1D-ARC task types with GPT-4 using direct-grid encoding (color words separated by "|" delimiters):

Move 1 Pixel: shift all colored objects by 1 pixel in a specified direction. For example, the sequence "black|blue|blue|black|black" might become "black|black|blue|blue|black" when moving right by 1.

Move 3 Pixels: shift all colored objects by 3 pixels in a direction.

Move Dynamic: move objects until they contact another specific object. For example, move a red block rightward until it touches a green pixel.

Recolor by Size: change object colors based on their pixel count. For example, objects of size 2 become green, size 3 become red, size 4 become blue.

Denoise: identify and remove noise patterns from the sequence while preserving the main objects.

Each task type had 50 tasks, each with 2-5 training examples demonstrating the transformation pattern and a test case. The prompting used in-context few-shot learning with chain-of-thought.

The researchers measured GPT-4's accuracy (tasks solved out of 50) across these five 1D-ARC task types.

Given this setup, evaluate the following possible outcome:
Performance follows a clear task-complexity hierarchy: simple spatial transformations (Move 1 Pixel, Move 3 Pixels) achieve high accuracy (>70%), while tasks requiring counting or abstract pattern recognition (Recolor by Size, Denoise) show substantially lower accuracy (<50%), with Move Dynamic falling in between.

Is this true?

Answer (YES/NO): NO